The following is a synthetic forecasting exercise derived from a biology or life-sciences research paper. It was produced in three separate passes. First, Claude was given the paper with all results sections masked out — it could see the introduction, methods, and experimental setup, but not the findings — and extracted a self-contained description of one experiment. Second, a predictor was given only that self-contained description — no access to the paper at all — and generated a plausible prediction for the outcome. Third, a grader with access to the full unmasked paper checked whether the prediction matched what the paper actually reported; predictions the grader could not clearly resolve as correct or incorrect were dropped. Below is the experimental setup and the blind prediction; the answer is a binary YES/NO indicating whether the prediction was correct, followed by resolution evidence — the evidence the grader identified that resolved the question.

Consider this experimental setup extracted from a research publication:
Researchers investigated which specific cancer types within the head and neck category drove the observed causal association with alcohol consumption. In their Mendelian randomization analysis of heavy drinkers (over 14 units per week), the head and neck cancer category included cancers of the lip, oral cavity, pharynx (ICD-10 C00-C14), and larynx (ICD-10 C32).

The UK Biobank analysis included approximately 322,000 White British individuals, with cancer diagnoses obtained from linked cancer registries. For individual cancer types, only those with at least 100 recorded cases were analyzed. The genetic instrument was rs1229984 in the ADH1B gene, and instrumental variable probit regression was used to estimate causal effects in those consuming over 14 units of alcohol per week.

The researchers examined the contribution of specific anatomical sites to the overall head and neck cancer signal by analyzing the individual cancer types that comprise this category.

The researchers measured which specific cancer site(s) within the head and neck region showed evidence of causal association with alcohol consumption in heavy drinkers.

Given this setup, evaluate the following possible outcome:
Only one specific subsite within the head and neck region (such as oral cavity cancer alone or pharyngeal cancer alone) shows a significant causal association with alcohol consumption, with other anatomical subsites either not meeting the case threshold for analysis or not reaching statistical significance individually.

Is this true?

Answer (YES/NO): NO